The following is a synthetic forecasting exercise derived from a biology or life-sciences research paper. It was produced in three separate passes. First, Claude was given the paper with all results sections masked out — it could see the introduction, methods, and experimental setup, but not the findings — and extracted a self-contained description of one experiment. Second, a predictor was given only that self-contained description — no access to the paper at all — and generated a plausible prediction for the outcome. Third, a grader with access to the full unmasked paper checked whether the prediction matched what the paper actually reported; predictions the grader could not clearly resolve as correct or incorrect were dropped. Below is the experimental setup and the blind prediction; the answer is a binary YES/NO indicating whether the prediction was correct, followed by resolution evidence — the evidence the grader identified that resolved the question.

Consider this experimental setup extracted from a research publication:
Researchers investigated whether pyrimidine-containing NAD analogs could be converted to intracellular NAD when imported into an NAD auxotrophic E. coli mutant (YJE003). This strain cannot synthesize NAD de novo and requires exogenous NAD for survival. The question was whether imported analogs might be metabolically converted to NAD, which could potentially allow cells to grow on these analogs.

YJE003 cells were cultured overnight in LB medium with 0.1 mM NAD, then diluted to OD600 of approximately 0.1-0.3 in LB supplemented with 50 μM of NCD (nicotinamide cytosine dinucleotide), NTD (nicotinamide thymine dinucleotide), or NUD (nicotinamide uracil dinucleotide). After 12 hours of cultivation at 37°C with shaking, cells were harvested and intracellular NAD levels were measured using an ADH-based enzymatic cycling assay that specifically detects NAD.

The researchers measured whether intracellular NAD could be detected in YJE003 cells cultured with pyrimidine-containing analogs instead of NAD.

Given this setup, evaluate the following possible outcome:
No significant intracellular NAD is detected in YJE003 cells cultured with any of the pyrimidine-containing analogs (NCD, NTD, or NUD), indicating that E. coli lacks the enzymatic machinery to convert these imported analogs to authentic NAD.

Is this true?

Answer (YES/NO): YES